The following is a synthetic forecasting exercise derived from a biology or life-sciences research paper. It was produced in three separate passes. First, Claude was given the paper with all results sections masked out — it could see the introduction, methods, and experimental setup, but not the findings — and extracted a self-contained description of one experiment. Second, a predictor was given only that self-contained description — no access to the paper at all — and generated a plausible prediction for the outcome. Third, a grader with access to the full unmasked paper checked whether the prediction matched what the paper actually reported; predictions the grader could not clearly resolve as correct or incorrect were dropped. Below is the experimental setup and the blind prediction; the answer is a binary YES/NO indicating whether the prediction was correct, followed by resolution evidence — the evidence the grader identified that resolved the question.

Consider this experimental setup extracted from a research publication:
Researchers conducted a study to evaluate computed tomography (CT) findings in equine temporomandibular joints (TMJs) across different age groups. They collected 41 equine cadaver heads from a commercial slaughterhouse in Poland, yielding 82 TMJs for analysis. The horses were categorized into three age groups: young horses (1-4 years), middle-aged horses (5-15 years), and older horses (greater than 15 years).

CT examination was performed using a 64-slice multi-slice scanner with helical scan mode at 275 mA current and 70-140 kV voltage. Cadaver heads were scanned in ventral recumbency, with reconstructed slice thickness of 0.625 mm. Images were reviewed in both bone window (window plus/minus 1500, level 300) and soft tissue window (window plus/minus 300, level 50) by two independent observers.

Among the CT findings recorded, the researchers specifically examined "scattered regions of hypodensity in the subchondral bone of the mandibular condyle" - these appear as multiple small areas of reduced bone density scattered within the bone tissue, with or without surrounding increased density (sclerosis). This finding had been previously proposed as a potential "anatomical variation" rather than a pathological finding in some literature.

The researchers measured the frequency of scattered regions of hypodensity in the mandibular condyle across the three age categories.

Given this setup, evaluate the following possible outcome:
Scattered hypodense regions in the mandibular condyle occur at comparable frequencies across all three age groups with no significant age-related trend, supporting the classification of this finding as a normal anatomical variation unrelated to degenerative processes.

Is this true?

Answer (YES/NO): NO